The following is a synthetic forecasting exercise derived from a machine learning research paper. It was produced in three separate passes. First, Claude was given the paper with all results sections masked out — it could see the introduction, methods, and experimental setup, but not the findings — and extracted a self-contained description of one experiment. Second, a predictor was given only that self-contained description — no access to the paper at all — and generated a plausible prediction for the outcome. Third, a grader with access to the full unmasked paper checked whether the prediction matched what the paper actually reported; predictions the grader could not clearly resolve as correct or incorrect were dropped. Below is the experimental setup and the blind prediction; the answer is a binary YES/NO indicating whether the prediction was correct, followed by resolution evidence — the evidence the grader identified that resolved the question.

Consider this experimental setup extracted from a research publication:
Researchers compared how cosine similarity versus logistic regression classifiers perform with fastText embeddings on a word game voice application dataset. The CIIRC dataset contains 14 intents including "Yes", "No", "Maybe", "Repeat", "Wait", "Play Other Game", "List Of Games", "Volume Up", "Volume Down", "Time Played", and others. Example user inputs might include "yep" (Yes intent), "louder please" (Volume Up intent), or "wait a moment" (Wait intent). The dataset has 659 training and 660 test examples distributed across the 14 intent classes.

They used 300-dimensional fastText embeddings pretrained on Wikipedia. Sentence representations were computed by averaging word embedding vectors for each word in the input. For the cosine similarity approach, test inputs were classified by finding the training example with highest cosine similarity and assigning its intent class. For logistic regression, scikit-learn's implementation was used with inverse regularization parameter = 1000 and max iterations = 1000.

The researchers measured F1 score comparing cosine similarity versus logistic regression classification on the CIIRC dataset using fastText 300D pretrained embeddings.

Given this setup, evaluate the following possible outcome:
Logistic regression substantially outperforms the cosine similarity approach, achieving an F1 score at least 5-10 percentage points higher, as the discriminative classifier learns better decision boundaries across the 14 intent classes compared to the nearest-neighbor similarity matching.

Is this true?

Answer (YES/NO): NO